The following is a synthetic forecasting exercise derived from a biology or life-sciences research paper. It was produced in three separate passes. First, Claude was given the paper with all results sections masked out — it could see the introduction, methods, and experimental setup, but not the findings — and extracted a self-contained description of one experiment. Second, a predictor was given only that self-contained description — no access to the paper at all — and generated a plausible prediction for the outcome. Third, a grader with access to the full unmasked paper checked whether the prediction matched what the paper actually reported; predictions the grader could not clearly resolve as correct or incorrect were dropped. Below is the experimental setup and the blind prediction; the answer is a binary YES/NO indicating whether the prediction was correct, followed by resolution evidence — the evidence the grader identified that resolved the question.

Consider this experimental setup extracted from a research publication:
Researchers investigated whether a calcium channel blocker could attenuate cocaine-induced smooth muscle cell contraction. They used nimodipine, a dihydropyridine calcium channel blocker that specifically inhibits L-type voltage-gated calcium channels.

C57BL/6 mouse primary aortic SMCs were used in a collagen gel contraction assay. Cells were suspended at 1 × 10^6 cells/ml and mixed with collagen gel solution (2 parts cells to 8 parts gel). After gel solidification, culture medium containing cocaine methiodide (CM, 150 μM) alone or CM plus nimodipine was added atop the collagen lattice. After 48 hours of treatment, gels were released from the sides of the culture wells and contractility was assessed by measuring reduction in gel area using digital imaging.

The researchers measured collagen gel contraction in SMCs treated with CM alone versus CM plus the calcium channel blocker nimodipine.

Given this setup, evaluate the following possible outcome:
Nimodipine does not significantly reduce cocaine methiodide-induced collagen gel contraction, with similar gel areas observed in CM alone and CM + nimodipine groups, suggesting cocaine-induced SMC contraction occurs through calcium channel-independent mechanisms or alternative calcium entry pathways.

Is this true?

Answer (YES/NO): NO